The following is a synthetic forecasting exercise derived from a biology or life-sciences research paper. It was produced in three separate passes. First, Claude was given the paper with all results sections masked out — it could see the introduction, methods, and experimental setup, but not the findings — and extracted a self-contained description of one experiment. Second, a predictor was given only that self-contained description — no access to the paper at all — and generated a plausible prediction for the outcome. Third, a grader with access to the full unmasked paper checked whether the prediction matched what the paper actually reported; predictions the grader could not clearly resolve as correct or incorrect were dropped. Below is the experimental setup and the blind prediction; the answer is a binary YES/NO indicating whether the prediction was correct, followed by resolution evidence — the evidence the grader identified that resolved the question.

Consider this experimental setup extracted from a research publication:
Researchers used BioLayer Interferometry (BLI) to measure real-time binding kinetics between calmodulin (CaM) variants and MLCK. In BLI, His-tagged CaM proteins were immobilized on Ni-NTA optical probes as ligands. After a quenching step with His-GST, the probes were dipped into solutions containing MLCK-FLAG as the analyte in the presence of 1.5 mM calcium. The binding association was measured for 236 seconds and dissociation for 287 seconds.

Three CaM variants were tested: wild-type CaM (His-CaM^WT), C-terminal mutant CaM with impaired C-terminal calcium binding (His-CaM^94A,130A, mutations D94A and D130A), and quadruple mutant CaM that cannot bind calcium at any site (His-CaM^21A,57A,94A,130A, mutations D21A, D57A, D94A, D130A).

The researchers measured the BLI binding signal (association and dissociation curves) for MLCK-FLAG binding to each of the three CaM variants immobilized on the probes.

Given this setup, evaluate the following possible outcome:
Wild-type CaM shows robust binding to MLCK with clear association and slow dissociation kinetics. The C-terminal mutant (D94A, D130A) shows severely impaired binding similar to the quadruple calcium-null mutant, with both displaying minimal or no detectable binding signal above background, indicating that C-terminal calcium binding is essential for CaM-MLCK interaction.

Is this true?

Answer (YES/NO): YES